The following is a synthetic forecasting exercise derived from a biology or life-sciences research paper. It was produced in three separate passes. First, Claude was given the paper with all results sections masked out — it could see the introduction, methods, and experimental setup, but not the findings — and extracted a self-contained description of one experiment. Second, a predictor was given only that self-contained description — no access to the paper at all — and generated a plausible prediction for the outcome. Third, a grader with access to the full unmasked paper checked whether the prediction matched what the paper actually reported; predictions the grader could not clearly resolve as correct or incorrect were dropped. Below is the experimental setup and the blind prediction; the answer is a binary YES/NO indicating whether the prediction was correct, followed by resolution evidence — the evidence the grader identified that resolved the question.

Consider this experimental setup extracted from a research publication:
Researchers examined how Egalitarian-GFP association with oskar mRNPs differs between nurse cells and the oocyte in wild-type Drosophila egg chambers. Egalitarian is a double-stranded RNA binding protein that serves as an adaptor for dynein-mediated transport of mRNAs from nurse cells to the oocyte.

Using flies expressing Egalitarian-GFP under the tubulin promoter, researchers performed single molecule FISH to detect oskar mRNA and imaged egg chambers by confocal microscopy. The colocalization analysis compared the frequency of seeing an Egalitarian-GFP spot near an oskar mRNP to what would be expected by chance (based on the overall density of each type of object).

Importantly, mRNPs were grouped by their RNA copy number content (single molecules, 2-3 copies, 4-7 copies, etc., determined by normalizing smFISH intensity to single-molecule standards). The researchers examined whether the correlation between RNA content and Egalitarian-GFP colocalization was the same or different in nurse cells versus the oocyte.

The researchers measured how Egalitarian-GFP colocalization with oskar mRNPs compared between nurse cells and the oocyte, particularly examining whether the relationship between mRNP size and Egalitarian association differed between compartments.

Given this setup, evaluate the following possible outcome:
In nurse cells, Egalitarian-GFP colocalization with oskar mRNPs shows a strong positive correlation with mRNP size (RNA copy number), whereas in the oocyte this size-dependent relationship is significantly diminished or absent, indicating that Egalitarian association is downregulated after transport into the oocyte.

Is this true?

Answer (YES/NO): YES